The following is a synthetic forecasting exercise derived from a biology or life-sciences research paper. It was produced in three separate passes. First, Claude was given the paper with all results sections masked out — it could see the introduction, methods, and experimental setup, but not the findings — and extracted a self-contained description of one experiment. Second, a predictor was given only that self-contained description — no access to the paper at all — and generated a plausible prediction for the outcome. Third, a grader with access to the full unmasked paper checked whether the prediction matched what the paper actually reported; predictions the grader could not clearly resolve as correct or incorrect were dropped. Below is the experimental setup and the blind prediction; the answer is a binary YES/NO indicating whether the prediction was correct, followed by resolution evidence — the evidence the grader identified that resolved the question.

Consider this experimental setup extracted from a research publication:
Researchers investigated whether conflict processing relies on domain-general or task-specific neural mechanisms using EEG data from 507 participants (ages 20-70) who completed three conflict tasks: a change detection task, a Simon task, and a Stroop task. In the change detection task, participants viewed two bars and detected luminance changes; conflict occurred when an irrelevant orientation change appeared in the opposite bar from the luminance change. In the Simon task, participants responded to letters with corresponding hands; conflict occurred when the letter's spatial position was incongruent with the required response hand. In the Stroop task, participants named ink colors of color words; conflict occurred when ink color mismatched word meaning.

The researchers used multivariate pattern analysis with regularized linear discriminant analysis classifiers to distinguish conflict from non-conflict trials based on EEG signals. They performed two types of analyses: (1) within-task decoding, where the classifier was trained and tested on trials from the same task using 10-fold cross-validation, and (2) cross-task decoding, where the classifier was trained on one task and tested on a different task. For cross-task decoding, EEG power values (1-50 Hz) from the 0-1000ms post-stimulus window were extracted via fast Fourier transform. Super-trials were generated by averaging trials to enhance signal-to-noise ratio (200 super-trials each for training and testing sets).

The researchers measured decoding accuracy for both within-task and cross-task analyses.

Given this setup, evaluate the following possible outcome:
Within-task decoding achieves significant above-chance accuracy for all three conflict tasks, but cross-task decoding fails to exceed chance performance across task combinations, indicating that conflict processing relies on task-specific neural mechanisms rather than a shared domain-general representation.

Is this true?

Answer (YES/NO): YES